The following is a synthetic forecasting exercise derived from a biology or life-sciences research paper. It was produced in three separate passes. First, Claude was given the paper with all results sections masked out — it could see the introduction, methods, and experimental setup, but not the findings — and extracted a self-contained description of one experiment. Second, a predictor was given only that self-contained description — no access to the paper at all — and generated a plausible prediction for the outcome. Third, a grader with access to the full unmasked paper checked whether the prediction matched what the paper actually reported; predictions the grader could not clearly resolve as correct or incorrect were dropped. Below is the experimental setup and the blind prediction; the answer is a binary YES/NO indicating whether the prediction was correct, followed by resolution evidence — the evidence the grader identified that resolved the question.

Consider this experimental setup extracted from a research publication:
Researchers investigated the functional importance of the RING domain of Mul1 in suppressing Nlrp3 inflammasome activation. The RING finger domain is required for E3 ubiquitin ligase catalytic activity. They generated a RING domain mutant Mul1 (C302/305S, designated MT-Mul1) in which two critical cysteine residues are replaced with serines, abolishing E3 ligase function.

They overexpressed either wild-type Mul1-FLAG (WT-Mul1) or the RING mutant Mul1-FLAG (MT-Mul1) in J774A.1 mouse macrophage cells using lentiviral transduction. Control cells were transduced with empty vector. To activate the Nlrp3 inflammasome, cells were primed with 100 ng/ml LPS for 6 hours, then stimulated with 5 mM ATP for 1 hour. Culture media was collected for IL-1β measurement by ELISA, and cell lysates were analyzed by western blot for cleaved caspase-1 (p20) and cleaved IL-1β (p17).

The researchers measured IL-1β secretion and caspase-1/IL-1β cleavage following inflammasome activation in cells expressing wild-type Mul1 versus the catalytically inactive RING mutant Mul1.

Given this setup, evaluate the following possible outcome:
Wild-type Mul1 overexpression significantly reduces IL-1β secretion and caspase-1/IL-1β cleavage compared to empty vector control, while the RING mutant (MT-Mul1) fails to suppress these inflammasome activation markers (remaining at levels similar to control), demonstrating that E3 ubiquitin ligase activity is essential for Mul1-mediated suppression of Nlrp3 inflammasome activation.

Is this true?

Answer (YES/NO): NO